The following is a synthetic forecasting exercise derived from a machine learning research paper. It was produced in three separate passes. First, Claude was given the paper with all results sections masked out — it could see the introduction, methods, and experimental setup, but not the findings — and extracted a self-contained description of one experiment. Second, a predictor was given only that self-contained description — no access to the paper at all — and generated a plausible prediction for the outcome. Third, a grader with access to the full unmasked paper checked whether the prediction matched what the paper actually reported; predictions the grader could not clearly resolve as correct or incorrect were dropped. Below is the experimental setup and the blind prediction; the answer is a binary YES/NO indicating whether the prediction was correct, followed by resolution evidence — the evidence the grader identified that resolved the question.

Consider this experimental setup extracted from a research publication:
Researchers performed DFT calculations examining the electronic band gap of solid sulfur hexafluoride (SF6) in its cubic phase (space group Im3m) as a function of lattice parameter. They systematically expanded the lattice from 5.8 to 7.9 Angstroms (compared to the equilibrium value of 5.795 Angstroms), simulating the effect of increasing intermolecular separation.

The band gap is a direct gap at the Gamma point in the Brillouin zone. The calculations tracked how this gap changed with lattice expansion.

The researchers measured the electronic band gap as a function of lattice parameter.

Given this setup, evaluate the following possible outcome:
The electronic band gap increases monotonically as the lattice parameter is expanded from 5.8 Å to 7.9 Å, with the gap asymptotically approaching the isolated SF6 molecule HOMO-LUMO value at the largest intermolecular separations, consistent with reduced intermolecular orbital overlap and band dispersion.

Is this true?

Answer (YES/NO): NO